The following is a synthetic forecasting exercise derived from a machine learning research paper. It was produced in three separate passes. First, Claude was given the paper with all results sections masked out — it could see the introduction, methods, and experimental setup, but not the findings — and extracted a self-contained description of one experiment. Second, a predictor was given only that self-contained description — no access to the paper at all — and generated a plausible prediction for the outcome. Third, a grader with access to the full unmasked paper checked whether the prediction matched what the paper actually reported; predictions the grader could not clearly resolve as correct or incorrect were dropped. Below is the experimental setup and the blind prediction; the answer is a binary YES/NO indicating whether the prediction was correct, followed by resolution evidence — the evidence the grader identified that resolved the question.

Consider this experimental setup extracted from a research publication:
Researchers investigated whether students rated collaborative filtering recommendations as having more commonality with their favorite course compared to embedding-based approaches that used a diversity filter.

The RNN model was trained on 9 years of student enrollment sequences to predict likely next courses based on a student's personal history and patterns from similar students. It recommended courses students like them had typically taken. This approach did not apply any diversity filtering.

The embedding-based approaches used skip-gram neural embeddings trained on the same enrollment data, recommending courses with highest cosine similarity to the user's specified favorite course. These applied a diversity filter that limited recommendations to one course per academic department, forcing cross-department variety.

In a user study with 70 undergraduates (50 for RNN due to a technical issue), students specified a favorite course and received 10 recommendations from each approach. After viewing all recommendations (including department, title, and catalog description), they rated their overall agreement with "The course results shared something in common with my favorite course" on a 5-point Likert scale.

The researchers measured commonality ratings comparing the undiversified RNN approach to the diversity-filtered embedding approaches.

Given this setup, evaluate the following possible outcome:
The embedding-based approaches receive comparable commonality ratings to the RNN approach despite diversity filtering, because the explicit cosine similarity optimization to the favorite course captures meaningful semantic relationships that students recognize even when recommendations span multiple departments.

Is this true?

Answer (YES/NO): NO